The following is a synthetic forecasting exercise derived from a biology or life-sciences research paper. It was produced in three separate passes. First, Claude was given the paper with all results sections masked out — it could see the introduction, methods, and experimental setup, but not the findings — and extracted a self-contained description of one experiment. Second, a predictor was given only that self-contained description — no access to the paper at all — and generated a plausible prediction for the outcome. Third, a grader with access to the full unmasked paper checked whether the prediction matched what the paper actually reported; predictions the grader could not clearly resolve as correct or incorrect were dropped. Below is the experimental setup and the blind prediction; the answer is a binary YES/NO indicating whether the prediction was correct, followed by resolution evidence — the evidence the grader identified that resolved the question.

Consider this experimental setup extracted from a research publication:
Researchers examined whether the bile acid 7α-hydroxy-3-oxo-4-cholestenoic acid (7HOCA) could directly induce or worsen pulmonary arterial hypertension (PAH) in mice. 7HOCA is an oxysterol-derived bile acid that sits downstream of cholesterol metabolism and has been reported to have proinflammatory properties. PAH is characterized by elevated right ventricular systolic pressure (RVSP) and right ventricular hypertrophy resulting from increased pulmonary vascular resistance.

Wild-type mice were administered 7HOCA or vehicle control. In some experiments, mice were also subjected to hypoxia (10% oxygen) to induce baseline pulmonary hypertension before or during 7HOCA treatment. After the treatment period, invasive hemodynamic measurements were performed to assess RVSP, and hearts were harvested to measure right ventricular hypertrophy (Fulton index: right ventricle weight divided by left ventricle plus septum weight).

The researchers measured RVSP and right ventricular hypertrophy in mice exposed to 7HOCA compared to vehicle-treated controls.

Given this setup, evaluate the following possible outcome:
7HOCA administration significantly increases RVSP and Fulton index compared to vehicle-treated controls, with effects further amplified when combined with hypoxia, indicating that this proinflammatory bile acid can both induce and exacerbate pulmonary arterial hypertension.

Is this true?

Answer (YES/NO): NO